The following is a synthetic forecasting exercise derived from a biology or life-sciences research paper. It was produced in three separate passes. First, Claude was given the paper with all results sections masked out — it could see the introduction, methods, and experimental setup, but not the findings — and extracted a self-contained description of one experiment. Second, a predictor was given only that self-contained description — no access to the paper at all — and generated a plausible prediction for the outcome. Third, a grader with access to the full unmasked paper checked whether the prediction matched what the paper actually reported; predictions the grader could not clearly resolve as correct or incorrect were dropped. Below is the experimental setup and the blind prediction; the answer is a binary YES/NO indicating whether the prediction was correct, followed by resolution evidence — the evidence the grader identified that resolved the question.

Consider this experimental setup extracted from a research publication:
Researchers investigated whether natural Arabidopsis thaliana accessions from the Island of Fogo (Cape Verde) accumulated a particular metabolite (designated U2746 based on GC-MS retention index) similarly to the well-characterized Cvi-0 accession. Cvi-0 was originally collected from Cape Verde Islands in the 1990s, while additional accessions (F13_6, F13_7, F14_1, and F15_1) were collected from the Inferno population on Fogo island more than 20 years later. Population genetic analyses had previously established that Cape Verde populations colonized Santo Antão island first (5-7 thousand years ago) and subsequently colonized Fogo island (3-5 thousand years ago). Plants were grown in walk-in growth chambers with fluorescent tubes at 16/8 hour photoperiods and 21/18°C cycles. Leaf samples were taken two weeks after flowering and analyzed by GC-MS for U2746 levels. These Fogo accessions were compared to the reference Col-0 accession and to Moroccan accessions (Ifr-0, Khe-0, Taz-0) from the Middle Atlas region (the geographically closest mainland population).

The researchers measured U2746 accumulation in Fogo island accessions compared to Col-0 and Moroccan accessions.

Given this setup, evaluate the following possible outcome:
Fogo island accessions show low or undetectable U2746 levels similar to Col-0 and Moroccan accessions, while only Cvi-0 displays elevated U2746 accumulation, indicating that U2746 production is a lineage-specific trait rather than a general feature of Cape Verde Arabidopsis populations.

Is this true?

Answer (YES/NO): NO